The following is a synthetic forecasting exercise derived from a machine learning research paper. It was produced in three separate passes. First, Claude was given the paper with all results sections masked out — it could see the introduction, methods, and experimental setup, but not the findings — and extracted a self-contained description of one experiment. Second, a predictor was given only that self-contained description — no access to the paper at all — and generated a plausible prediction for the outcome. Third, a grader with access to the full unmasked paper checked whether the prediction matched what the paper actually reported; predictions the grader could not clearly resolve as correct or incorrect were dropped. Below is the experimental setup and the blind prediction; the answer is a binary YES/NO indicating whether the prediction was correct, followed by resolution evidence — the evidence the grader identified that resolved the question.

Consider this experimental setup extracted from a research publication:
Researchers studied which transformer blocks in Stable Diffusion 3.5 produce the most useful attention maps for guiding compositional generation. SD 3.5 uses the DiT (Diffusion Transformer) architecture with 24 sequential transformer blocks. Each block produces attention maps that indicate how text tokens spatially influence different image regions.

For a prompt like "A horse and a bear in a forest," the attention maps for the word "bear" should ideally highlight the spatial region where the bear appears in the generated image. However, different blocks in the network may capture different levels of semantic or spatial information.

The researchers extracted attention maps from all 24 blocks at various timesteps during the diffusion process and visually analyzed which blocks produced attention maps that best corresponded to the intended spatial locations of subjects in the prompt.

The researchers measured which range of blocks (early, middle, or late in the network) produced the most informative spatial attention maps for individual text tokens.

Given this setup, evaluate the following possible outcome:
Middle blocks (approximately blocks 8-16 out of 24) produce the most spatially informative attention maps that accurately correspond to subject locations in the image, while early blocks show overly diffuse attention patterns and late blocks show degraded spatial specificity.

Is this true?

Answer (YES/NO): NO